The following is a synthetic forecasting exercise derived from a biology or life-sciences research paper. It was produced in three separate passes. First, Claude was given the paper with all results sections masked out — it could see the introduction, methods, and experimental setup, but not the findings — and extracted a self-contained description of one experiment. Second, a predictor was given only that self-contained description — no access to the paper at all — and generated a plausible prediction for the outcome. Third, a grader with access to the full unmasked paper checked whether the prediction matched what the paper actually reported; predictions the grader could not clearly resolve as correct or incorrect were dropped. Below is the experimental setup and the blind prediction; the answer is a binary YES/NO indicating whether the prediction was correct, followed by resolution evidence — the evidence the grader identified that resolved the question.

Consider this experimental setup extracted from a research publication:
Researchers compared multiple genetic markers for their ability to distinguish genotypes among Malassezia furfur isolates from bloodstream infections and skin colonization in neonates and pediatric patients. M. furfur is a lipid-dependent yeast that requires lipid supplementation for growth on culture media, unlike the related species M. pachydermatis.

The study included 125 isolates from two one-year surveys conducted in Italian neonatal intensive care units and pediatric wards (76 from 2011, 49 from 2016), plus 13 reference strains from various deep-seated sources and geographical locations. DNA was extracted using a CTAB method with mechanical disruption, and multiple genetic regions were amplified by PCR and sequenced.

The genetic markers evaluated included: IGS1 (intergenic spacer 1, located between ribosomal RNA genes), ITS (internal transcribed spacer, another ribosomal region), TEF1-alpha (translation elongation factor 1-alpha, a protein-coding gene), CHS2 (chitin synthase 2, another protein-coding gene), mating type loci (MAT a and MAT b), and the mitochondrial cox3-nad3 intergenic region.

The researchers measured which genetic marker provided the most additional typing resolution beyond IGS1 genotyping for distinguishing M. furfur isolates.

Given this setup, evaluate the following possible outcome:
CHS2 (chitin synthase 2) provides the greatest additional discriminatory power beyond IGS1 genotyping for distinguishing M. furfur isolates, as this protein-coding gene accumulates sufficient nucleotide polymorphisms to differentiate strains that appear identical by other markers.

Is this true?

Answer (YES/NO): NO